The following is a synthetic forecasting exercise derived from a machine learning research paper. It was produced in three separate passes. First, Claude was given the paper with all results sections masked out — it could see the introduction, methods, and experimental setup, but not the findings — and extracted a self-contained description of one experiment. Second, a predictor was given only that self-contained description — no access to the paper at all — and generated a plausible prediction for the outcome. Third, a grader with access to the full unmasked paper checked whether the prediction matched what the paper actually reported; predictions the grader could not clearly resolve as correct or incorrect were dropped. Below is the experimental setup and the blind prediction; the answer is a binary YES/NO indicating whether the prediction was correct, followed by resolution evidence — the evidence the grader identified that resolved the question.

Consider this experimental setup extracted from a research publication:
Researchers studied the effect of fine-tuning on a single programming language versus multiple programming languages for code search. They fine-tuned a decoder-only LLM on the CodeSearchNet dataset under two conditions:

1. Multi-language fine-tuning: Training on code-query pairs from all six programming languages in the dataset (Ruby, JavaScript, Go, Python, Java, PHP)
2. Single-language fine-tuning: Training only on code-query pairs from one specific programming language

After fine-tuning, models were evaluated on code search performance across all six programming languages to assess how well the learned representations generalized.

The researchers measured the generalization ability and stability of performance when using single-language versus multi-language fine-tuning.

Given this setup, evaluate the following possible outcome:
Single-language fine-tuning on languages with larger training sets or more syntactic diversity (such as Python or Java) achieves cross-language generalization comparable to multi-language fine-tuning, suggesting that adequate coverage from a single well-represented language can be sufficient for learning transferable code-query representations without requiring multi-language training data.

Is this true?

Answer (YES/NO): NO